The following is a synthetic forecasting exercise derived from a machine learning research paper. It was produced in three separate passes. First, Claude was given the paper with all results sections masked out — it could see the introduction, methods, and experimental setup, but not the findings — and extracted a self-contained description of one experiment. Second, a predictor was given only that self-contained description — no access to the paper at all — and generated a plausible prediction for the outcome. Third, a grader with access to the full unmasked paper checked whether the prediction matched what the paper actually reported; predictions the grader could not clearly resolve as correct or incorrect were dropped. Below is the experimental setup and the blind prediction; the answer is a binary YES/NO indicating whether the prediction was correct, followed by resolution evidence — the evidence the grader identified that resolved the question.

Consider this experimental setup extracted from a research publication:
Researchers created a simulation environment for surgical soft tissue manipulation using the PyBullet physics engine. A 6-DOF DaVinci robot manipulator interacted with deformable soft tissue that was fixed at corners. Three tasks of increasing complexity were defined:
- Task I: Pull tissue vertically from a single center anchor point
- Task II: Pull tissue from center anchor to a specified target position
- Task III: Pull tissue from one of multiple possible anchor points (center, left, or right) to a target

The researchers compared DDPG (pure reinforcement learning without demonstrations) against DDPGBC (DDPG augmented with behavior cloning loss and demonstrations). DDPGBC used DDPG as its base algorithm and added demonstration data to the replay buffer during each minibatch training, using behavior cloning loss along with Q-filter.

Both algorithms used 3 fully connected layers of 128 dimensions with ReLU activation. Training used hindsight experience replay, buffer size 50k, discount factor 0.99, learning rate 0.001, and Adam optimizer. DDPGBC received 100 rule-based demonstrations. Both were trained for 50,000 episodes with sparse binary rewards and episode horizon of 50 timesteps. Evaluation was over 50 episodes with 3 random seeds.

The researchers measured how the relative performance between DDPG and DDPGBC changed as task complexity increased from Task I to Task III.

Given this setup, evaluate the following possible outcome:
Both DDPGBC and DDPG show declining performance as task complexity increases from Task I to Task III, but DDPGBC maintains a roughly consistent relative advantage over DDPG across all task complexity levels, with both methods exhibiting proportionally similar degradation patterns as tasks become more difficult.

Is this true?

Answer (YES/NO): NO